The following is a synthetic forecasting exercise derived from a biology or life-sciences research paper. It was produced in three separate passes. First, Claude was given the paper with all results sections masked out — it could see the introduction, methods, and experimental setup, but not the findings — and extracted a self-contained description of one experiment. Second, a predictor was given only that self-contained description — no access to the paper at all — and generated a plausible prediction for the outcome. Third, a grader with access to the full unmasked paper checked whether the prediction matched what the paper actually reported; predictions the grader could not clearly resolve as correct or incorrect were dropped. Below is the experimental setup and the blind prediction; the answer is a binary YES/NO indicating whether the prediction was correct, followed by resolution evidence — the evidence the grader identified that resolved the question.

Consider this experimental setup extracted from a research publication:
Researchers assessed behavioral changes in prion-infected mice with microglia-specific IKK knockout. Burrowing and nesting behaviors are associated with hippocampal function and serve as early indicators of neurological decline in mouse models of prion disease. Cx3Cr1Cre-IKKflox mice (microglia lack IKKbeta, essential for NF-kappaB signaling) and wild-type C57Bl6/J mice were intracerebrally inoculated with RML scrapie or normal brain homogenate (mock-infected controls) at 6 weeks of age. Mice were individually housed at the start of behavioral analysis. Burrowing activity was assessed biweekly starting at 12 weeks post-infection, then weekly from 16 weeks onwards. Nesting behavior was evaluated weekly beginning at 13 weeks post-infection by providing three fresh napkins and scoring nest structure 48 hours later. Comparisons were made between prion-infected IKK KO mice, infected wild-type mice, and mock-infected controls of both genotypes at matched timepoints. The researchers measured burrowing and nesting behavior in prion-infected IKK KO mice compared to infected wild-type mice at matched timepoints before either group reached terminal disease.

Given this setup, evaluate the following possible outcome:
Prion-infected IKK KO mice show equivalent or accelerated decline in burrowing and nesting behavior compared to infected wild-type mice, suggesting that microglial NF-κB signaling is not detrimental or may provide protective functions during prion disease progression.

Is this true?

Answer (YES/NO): YES